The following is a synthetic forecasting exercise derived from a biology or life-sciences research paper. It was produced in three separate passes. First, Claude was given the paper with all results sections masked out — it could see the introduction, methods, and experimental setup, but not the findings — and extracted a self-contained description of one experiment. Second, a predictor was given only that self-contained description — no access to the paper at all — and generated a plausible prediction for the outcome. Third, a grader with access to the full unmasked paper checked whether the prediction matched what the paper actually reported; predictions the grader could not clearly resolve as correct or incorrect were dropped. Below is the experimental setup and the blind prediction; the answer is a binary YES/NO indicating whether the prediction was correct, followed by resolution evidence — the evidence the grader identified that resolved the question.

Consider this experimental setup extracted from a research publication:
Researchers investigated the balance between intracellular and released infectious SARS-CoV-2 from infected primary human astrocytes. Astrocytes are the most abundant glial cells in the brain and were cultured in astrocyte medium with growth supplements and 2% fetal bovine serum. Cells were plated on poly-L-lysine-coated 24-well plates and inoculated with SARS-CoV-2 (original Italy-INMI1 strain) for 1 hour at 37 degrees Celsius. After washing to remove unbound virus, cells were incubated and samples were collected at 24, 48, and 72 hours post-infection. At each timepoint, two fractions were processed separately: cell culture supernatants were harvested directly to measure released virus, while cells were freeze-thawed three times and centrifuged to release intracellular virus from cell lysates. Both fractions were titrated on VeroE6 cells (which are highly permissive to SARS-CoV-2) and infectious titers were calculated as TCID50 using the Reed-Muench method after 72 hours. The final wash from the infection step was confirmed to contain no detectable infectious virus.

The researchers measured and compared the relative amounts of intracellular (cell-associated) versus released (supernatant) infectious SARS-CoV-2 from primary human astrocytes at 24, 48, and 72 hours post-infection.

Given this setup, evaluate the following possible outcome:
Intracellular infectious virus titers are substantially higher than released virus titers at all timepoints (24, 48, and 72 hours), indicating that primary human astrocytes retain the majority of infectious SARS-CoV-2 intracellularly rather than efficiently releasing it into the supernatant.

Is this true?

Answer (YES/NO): NO